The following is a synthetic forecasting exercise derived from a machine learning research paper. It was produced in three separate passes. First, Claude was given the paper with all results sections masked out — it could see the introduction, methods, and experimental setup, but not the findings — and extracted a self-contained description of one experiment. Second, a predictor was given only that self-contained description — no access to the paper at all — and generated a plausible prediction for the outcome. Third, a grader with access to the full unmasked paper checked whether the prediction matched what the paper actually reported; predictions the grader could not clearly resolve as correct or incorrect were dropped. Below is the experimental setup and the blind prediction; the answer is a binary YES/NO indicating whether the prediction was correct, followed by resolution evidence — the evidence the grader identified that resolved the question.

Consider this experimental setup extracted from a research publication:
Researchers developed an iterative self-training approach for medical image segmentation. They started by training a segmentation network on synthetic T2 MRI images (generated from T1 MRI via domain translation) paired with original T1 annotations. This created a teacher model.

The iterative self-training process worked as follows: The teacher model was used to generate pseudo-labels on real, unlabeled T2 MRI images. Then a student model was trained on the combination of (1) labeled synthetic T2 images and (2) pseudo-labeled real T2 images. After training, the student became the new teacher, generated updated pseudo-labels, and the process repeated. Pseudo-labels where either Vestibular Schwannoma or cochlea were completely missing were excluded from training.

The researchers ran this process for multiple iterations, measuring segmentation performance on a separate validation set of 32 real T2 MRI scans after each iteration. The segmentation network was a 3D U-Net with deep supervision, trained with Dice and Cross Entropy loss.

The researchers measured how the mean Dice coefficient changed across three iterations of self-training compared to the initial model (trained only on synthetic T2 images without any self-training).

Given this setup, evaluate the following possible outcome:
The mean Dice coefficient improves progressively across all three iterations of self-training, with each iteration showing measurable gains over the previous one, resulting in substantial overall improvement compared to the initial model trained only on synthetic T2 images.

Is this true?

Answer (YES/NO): YES